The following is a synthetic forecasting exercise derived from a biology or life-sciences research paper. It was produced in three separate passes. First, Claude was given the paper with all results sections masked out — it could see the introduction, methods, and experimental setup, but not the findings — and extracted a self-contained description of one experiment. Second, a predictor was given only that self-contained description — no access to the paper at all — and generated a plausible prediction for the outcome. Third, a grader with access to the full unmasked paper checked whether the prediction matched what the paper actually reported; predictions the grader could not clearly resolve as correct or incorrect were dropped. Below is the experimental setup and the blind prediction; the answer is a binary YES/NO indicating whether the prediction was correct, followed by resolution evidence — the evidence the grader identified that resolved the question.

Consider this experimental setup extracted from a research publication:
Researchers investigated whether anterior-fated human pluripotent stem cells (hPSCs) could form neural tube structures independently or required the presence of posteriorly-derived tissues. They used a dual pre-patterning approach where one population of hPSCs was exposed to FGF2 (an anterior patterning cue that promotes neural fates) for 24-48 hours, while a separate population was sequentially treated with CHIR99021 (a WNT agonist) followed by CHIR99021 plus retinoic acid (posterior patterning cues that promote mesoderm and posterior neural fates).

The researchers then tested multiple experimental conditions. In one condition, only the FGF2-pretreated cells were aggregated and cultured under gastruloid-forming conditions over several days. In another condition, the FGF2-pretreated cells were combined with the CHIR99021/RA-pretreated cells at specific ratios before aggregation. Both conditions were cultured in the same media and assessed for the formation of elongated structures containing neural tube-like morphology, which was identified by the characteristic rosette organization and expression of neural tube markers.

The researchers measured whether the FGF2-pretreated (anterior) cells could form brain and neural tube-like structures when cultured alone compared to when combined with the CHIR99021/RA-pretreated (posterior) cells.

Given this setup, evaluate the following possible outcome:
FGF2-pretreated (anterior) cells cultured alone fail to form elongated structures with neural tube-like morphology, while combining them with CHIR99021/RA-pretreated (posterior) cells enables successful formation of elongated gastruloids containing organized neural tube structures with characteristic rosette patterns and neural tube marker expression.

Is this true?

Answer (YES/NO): YES